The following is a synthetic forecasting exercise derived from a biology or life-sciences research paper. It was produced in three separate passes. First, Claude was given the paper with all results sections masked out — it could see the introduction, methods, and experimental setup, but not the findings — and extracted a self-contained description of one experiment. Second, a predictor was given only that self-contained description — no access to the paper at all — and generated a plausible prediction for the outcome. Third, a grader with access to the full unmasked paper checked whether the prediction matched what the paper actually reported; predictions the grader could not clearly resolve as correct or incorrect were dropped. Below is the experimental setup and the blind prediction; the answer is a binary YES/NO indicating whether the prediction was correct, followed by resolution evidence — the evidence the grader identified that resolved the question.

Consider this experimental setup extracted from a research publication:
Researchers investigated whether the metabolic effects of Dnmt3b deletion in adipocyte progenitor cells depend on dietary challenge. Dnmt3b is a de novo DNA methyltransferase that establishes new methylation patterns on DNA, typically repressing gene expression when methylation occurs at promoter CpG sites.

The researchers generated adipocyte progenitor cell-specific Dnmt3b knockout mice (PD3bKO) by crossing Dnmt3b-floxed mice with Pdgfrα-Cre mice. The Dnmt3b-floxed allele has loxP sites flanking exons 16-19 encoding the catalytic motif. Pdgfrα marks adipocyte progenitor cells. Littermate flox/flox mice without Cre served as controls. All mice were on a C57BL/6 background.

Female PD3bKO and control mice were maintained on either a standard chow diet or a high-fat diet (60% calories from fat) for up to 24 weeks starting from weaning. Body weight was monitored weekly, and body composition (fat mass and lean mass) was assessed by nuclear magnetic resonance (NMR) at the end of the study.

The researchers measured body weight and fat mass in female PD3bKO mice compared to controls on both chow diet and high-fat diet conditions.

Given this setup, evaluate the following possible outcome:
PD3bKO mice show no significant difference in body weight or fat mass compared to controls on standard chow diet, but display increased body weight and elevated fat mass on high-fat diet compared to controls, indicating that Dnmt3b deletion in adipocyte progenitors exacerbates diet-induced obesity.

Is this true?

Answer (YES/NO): NO